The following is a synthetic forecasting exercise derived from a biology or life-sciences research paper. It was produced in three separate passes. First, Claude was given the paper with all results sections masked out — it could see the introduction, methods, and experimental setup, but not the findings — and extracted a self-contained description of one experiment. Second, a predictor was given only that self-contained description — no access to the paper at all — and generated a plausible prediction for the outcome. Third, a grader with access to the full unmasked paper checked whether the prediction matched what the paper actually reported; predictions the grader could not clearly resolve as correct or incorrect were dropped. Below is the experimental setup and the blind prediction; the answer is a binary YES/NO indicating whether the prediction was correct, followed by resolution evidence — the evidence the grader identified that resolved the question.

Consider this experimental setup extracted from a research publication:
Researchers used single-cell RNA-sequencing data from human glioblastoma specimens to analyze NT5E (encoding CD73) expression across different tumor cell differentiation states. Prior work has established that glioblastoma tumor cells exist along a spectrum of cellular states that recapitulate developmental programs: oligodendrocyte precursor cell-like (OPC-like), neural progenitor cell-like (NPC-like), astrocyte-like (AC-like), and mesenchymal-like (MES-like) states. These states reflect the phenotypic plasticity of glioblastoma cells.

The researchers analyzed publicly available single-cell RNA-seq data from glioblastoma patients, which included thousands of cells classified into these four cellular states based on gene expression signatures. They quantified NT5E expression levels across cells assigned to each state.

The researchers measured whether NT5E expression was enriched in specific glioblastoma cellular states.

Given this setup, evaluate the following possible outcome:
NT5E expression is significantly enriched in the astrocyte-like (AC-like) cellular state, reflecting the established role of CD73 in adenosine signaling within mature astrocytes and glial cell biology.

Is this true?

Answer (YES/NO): YES